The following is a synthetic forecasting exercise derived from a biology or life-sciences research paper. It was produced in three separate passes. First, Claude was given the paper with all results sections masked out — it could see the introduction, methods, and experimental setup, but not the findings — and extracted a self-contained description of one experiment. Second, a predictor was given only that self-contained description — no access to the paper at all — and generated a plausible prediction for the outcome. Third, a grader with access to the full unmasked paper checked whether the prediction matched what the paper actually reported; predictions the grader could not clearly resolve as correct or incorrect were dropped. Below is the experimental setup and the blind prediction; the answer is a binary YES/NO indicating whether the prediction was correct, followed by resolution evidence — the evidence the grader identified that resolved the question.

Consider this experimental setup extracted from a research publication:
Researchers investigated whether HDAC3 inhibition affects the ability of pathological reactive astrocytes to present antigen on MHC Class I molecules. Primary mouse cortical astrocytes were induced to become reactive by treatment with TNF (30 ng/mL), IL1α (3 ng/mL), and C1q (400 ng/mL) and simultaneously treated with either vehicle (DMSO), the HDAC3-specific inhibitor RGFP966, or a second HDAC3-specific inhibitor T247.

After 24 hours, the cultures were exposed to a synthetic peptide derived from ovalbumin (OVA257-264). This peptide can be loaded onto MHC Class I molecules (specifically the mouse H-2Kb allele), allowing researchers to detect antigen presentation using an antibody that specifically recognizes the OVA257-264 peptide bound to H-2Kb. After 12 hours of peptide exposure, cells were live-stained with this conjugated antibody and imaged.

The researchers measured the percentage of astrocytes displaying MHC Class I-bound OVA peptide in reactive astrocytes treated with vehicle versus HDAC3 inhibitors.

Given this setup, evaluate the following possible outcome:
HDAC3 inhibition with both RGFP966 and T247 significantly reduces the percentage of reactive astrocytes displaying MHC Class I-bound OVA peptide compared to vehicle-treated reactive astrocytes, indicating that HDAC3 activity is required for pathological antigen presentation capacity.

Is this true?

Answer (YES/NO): YES